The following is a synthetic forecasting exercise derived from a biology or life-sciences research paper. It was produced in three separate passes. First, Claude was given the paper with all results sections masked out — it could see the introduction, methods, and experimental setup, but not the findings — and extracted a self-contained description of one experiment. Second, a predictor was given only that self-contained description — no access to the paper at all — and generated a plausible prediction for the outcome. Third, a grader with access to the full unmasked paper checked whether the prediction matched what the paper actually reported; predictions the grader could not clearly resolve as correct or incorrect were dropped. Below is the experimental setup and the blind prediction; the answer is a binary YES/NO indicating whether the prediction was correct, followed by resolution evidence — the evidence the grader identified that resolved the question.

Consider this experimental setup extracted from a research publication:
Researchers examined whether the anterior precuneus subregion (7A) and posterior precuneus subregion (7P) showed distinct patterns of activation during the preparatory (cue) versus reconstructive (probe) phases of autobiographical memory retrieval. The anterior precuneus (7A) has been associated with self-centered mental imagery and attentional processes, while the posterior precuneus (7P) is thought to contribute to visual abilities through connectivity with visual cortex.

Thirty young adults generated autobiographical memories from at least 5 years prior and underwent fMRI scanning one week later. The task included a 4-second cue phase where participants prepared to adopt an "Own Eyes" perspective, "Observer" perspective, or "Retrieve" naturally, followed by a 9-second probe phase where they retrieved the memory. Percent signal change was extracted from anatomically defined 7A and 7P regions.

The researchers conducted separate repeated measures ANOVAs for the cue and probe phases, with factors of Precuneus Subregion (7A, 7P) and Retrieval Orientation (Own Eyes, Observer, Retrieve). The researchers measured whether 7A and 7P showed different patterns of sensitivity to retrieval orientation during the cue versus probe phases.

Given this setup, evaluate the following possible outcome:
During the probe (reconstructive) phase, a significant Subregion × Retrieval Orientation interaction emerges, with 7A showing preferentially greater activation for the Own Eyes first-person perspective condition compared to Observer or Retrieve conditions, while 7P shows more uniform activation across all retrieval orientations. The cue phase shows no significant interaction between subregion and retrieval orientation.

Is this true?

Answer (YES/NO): NO